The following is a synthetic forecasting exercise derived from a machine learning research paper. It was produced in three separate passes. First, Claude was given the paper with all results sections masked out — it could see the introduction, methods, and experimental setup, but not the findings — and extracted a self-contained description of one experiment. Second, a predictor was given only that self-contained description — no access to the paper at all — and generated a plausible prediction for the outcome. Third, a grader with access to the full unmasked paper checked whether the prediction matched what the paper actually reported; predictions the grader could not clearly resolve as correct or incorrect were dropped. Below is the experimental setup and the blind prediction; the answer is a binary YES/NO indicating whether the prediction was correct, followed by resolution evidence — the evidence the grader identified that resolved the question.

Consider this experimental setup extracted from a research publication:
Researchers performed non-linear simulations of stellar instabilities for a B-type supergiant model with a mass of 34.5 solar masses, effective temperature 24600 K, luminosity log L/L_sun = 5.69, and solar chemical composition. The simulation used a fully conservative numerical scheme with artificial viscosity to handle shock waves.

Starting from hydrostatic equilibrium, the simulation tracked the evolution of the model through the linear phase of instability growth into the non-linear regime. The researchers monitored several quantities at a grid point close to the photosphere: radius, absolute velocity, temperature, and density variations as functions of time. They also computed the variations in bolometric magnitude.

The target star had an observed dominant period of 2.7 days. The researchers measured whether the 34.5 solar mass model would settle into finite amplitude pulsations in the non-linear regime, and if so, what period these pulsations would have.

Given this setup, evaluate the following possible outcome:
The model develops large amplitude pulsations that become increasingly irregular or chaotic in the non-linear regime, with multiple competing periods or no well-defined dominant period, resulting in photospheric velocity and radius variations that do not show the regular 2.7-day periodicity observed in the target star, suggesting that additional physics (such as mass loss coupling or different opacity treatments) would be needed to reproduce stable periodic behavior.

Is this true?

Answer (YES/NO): NO